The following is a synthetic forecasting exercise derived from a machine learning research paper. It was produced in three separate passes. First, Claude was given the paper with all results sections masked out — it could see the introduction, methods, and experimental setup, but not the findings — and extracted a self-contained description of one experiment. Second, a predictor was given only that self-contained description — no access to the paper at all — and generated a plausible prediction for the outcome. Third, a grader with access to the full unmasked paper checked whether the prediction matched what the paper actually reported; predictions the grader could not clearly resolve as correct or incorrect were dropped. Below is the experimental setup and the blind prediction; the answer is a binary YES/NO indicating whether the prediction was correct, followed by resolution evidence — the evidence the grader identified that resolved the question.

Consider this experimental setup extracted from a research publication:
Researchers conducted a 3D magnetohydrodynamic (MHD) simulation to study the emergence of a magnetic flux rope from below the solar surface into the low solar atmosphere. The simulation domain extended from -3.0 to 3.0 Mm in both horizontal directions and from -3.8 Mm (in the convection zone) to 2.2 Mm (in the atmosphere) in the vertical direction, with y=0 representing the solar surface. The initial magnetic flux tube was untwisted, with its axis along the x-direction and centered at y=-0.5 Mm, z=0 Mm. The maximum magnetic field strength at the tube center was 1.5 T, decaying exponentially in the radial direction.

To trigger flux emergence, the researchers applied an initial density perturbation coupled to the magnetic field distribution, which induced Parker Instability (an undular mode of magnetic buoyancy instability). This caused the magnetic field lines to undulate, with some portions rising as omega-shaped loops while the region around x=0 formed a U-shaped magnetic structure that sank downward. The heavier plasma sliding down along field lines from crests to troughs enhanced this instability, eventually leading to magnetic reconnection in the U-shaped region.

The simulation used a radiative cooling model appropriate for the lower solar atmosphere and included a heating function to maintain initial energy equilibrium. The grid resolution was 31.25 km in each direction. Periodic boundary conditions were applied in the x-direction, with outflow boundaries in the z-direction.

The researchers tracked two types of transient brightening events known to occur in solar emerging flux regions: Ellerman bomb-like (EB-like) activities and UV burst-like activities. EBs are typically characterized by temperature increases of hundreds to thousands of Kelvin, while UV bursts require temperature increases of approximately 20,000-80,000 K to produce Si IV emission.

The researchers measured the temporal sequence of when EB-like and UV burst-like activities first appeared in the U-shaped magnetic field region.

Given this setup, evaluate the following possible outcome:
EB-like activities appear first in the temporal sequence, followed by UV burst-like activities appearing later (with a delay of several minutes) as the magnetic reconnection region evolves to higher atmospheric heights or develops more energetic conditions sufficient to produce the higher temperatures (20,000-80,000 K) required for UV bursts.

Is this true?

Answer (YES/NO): YES